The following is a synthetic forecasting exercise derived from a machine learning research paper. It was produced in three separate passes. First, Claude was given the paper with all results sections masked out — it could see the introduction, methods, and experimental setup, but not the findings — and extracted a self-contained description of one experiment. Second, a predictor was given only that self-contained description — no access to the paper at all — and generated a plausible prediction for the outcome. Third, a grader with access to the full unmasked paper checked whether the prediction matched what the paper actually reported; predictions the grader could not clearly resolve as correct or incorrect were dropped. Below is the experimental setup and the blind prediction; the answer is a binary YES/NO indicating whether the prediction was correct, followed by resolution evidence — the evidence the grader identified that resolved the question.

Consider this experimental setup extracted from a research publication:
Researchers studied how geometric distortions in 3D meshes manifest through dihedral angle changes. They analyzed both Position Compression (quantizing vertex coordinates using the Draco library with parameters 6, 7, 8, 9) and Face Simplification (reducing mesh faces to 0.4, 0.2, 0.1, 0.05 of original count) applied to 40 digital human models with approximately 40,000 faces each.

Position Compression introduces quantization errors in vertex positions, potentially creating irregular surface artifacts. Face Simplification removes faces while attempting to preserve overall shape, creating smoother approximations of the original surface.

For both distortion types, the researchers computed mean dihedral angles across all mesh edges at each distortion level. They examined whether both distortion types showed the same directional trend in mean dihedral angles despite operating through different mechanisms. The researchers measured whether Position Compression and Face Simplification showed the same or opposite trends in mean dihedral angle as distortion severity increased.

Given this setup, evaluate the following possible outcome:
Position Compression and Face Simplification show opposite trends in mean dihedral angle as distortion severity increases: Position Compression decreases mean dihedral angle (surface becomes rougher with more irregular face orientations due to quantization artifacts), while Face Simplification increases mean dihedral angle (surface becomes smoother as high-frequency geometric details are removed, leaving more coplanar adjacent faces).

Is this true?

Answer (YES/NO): NO